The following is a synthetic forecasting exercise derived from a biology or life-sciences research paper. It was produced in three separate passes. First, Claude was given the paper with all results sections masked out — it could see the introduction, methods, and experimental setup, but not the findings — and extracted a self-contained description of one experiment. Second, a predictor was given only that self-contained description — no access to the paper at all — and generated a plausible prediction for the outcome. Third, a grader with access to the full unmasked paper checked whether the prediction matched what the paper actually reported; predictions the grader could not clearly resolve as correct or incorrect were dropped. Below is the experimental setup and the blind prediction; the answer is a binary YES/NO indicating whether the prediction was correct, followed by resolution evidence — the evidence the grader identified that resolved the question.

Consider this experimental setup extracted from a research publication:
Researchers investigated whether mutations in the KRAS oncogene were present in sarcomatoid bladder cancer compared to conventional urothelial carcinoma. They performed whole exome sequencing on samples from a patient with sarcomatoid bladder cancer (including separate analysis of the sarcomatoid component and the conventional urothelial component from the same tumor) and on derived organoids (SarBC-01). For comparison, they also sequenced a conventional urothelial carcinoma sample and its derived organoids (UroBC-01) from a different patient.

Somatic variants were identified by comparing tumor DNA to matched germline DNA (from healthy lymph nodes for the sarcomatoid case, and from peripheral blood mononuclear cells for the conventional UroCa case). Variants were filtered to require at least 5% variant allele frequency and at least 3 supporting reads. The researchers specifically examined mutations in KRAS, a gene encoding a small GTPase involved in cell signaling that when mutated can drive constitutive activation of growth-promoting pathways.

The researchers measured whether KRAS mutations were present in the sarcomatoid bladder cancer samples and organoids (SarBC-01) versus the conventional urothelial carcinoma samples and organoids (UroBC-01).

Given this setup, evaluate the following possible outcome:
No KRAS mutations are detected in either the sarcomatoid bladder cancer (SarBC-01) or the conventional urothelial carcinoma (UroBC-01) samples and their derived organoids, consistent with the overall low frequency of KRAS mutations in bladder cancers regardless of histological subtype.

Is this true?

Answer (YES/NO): NO